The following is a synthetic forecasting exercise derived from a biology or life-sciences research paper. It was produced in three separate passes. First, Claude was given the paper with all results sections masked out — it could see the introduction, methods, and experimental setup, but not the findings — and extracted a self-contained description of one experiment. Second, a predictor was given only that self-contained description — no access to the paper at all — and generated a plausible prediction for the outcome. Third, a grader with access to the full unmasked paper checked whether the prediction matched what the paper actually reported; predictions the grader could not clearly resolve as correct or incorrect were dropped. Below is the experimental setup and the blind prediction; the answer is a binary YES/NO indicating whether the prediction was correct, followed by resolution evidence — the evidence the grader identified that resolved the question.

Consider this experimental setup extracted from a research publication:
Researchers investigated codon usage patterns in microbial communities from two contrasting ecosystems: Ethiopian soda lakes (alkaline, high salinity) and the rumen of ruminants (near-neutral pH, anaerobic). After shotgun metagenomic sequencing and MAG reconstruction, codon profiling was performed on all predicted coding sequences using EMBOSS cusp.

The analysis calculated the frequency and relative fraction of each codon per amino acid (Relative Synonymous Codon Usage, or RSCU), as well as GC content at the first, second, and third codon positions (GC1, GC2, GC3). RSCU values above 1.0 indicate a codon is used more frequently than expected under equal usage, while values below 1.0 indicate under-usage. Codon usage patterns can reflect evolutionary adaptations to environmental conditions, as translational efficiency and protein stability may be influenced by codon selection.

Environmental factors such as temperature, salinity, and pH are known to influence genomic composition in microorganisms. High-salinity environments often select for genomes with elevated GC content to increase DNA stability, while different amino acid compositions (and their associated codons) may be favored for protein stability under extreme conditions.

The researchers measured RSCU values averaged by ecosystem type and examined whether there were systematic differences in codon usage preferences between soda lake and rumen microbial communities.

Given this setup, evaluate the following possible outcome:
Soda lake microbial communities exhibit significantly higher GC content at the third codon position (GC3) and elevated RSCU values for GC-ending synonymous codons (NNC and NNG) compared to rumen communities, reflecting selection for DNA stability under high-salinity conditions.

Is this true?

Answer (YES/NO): NO